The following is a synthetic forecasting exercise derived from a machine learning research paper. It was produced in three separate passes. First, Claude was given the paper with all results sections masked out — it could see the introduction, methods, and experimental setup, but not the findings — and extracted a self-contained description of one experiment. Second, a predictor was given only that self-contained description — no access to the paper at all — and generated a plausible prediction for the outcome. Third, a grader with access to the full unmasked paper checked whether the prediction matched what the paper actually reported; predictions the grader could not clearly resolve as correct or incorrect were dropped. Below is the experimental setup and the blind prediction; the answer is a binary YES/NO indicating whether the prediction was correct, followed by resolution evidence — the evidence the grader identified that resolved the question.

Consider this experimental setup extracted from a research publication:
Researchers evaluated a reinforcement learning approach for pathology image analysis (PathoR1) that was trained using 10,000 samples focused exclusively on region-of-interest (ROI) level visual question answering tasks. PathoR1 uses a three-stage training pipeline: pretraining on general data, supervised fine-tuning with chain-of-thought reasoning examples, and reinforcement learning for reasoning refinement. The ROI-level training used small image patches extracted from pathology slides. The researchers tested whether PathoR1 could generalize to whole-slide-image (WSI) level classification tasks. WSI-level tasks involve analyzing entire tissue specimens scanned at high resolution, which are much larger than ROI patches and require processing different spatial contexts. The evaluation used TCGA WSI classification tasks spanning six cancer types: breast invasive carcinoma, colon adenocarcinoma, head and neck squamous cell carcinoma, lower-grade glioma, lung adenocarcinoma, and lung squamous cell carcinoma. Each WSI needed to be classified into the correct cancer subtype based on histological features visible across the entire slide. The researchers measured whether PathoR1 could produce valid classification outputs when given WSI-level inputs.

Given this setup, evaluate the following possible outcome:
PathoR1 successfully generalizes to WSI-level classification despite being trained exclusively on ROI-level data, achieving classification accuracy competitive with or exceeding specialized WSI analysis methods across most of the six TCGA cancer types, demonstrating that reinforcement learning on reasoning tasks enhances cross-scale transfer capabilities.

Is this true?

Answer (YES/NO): NO